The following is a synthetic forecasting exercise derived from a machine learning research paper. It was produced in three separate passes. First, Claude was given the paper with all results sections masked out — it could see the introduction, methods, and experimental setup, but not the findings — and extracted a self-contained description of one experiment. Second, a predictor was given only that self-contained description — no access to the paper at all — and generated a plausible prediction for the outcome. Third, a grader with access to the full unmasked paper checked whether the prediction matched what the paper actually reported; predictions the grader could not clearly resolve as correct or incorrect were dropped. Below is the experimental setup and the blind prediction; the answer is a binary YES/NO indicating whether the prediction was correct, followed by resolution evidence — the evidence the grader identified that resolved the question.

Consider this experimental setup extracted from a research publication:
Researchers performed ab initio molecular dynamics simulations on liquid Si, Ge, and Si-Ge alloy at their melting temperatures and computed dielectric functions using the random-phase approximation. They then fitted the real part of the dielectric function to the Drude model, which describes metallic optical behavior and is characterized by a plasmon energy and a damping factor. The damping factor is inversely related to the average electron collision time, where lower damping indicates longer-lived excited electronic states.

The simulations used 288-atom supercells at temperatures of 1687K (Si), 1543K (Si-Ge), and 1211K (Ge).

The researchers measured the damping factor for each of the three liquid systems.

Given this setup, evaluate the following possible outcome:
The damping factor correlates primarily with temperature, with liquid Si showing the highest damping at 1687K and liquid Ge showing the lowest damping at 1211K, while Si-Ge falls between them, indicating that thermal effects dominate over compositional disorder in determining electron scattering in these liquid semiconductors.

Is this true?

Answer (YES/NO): NO